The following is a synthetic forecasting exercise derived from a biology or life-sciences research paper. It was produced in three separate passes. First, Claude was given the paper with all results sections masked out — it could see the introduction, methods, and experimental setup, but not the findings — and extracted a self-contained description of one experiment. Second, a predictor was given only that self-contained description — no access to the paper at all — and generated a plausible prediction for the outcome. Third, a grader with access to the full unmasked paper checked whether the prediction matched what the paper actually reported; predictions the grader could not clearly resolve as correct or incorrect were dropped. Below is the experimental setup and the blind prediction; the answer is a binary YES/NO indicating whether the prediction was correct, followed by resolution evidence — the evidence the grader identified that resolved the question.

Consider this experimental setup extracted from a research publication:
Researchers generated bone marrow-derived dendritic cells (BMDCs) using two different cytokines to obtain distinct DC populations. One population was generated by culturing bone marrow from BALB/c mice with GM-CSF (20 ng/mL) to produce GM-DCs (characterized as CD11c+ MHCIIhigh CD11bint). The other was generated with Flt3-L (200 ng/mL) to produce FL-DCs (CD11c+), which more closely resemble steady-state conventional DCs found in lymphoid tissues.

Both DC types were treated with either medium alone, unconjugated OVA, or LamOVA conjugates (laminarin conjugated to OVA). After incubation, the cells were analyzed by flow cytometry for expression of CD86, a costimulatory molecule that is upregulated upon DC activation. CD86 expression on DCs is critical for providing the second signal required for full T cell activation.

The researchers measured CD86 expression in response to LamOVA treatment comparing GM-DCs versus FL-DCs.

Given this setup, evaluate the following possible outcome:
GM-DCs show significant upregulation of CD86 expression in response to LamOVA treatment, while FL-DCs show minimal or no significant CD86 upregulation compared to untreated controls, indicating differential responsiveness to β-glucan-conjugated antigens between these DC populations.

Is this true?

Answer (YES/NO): NO